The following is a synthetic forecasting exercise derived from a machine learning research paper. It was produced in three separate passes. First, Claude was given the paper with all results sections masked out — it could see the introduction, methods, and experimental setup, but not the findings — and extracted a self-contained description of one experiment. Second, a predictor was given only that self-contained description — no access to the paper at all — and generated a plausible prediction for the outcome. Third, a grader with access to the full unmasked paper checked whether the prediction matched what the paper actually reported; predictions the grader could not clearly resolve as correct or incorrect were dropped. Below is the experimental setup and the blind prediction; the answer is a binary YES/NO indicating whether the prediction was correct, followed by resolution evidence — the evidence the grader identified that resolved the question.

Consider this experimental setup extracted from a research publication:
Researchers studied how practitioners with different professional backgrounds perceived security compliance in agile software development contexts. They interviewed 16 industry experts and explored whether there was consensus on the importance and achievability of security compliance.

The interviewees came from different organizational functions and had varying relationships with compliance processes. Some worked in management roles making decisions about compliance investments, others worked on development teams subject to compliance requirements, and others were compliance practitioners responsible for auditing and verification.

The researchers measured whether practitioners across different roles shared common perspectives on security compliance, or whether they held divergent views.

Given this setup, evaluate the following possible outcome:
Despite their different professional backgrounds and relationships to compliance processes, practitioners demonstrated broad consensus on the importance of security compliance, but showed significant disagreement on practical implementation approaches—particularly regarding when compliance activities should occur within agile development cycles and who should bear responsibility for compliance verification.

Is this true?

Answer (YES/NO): NO